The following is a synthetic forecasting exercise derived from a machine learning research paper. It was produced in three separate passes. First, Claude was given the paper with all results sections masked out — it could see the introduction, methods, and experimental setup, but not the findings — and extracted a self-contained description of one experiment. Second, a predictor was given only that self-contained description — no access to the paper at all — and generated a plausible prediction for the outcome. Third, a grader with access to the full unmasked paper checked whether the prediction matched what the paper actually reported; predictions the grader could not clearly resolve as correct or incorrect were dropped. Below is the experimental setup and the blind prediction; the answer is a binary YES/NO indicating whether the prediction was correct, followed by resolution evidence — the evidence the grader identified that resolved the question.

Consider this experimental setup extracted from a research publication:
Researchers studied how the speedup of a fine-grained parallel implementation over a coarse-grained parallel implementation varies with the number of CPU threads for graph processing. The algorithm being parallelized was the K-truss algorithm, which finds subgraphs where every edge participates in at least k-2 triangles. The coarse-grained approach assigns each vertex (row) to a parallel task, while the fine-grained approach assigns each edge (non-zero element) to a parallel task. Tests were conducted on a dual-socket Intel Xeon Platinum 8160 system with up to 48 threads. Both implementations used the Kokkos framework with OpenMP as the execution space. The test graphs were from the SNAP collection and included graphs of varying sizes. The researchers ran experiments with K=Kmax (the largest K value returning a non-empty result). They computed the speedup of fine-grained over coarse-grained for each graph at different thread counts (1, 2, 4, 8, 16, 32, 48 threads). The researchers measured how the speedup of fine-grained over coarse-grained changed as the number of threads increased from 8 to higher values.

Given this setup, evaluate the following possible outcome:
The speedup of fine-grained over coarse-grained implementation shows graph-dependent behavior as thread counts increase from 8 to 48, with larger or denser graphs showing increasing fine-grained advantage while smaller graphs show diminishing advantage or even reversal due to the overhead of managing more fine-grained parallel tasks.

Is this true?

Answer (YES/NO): NO